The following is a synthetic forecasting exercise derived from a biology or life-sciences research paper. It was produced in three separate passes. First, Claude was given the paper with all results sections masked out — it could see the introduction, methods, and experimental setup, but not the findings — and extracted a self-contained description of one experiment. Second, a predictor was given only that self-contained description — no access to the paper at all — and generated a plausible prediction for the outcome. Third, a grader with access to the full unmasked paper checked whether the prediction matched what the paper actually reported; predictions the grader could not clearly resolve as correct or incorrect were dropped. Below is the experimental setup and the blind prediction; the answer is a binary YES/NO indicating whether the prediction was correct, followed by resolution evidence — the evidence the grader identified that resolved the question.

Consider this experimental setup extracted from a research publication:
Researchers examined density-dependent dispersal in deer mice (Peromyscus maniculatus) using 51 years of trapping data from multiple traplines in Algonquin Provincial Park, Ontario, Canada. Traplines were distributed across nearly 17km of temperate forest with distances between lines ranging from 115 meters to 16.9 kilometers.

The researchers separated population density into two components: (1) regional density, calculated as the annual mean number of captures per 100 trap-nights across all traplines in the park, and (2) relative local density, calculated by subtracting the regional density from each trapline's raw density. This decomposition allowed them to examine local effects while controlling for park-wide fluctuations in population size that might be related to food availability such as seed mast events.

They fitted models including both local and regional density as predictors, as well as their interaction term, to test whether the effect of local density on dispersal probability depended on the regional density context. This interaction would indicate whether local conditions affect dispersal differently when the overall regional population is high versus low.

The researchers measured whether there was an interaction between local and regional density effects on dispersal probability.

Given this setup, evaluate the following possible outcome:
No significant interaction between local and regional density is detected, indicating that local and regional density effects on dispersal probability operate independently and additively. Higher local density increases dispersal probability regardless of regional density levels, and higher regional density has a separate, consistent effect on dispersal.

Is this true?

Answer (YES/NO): NO